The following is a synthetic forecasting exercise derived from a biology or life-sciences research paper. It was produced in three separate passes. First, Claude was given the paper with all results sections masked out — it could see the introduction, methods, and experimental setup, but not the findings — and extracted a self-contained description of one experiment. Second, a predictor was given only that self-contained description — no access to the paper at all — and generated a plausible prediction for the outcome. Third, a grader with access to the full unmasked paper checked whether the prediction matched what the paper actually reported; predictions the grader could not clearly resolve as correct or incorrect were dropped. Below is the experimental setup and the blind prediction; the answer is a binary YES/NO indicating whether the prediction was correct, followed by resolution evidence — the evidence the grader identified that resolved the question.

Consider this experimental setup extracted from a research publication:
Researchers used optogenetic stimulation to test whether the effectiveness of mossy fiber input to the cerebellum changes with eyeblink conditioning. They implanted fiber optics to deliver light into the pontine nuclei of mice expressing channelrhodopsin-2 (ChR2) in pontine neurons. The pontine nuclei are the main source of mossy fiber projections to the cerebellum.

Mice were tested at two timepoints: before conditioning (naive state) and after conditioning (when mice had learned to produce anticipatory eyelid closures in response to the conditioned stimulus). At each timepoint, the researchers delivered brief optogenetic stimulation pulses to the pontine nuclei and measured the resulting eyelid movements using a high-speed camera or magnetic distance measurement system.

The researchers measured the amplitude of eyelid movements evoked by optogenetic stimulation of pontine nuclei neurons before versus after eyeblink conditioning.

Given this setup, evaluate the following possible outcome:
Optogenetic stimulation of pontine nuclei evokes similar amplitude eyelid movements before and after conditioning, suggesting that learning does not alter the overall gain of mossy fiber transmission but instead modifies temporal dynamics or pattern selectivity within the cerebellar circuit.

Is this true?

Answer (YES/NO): NO